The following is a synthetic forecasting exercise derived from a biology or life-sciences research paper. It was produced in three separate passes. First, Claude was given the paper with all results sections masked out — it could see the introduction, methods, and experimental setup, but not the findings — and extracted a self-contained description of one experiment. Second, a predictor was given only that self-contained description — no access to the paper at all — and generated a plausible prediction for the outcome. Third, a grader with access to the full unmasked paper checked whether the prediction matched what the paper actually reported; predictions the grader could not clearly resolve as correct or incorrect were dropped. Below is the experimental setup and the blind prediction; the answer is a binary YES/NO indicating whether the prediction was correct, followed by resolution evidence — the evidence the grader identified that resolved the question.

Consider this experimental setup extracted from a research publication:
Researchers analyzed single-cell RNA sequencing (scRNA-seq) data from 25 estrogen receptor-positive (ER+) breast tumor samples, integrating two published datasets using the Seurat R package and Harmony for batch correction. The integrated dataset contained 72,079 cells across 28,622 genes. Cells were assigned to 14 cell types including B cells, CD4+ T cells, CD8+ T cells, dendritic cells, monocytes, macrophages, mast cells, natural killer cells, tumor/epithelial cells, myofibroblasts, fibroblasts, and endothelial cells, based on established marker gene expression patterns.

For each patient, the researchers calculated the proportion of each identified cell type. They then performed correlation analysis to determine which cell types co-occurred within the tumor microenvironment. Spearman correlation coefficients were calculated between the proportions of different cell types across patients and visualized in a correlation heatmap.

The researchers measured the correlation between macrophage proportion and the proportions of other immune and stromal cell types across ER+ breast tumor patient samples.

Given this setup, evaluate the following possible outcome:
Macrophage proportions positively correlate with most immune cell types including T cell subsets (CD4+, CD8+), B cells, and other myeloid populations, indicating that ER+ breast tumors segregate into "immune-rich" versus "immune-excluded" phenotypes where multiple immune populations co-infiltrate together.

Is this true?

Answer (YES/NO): NO